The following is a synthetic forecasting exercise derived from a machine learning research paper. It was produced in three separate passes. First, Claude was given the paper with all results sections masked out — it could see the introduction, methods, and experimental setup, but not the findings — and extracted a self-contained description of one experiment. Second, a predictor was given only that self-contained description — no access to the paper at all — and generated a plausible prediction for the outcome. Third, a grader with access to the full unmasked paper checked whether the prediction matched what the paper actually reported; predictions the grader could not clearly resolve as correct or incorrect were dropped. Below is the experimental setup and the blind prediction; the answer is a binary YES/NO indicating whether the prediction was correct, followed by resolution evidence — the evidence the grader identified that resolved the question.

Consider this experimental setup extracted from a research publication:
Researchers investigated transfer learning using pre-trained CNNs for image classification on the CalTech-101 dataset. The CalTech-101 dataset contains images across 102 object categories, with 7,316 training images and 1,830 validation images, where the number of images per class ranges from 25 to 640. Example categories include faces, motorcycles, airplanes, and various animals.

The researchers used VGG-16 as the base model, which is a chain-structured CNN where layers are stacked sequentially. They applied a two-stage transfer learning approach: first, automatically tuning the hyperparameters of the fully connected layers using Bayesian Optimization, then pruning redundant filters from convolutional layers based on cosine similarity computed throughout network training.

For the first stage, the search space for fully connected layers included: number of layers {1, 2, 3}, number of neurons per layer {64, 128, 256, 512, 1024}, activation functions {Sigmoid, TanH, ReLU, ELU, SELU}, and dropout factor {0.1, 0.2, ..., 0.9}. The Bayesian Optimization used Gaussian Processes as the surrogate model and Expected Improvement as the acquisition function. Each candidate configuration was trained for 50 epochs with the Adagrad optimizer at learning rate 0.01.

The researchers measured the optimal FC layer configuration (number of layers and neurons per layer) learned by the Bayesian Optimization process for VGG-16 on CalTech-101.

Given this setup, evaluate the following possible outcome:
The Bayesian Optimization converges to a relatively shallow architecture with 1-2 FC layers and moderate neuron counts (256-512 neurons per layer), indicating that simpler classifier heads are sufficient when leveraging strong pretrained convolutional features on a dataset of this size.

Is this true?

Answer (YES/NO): YES